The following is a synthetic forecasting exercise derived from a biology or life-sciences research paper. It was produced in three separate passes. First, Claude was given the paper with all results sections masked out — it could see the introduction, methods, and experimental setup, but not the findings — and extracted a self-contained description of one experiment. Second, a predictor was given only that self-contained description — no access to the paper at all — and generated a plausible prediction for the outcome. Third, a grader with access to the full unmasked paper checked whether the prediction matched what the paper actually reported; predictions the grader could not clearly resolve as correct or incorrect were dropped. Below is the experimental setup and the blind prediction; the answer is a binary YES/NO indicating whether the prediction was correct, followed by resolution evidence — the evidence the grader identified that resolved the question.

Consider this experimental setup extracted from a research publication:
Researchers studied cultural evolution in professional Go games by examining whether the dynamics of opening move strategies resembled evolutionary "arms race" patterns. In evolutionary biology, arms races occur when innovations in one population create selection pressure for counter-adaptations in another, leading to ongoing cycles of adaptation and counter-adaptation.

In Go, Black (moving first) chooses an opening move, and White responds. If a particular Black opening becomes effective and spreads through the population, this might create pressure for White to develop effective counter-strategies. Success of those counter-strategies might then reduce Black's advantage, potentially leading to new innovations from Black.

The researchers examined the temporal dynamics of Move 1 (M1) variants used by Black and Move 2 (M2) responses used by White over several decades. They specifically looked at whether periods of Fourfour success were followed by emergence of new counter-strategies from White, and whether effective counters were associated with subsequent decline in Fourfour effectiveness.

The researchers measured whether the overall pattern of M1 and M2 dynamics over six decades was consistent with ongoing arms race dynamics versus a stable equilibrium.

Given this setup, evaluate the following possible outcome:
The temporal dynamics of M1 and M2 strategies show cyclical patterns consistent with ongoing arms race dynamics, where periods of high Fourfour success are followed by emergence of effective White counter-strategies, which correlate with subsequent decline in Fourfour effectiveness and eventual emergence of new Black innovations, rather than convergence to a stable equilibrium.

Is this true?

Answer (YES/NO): YES